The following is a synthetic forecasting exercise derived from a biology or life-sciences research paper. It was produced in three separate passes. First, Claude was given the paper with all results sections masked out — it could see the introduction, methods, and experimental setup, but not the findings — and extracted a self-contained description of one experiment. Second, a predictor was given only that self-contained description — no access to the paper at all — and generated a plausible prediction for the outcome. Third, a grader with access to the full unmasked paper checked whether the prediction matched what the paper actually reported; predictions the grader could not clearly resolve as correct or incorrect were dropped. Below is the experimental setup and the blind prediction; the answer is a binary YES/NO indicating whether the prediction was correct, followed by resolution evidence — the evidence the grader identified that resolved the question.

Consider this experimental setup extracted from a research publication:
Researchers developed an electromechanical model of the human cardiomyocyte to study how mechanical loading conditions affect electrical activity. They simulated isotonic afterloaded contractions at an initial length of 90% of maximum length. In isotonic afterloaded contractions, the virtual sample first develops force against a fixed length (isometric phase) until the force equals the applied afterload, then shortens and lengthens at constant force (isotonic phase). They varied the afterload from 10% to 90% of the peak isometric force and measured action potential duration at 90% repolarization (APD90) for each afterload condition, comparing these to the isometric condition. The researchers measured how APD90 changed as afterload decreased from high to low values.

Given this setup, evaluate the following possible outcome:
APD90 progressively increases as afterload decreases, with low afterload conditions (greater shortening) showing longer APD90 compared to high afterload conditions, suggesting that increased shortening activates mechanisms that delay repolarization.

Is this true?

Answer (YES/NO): YES